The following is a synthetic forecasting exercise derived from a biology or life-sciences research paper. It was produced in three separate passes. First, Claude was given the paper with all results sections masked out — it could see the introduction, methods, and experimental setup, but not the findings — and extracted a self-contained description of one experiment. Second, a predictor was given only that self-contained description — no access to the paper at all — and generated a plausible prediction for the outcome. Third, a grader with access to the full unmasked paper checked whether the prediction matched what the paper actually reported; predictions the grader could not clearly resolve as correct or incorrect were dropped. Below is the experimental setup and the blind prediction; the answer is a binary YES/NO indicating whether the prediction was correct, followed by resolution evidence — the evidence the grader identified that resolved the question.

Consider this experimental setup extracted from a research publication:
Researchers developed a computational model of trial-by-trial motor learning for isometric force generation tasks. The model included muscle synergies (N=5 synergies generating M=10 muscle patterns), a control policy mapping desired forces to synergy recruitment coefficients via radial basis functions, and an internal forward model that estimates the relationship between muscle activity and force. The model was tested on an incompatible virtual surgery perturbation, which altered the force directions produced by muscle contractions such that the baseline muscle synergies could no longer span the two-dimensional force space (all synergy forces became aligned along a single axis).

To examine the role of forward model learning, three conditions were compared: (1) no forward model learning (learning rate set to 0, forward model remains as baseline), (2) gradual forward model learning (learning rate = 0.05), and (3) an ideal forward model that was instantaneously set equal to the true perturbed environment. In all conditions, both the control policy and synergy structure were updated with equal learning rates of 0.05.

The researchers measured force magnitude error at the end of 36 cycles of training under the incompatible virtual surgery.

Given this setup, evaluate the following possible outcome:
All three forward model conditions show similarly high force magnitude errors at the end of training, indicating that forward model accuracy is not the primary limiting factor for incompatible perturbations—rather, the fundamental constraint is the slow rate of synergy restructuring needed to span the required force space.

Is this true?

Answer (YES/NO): NO